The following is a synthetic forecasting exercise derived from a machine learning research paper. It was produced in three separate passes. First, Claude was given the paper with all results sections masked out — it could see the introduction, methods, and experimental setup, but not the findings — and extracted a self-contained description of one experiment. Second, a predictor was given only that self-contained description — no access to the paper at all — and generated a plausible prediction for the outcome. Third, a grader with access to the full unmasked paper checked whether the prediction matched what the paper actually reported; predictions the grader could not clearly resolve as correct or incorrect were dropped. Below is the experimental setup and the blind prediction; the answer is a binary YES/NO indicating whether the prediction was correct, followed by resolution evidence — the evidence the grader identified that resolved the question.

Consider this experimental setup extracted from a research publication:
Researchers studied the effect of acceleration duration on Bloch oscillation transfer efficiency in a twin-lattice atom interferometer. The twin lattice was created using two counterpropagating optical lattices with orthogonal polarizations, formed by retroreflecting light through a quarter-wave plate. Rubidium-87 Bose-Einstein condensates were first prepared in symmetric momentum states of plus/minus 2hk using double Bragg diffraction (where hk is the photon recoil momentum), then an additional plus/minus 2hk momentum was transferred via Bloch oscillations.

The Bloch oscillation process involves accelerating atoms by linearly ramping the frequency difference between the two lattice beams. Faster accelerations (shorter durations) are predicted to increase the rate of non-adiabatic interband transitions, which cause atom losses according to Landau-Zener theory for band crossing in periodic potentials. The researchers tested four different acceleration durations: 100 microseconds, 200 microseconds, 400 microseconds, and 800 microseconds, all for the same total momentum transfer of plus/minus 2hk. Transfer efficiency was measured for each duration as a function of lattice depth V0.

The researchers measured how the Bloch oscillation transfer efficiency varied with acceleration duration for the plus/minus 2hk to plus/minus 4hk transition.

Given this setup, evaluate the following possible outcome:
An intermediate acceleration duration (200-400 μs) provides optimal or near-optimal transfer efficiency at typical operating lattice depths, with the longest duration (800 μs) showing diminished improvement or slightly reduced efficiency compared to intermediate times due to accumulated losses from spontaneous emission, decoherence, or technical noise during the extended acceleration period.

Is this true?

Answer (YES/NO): NO